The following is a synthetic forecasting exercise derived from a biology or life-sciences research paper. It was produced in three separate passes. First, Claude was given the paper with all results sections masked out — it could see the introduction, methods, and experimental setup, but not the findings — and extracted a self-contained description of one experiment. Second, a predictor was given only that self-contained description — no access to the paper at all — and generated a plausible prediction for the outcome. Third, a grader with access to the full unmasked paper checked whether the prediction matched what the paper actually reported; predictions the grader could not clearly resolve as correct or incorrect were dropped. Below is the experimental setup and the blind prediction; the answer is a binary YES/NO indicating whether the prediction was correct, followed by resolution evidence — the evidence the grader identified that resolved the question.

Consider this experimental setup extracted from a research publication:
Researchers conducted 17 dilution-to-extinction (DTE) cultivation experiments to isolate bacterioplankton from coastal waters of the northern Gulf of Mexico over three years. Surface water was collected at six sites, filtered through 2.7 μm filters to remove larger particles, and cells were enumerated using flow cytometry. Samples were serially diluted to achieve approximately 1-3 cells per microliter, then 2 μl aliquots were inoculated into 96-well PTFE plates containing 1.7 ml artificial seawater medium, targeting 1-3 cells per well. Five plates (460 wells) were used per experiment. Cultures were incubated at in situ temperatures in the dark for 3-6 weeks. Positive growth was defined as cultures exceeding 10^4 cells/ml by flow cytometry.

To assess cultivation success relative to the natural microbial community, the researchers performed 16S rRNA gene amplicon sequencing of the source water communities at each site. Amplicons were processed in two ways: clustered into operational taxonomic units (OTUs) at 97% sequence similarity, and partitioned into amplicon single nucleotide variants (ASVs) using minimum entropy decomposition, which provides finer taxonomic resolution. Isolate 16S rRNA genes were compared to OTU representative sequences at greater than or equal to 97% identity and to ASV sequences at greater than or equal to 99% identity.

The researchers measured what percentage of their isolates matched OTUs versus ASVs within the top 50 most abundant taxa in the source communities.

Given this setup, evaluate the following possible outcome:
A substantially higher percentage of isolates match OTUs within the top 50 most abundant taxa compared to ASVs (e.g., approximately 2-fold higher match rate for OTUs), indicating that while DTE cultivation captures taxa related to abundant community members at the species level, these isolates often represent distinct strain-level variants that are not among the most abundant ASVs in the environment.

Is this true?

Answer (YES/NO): YES